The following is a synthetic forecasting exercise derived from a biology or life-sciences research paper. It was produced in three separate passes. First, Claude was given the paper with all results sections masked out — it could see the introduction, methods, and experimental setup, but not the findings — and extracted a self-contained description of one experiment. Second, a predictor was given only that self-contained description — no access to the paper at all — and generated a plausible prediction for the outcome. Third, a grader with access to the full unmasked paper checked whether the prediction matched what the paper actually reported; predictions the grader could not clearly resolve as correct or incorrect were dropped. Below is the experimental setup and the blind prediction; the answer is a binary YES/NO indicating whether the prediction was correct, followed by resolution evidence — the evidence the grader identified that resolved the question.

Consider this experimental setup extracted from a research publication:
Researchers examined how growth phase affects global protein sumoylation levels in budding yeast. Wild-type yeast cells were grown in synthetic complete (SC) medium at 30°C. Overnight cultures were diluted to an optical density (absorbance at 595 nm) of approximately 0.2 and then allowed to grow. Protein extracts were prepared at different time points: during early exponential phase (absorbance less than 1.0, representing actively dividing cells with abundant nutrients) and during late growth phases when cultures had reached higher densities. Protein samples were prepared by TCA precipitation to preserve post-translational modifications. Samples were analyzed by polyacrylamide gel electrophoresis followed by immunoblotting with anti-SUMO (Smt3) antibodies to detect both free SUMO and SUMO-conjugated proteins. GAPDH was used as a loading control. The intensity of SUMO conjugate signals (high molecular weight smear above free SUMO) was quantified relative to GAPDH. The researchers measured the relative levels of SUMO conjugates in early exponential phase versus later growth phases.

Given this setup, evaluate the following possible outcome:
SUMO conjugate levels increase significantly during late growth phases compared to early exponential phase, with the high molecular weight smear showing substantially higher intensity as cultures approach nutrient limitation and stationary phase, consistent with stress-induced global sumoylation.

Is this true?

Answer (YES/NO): NO